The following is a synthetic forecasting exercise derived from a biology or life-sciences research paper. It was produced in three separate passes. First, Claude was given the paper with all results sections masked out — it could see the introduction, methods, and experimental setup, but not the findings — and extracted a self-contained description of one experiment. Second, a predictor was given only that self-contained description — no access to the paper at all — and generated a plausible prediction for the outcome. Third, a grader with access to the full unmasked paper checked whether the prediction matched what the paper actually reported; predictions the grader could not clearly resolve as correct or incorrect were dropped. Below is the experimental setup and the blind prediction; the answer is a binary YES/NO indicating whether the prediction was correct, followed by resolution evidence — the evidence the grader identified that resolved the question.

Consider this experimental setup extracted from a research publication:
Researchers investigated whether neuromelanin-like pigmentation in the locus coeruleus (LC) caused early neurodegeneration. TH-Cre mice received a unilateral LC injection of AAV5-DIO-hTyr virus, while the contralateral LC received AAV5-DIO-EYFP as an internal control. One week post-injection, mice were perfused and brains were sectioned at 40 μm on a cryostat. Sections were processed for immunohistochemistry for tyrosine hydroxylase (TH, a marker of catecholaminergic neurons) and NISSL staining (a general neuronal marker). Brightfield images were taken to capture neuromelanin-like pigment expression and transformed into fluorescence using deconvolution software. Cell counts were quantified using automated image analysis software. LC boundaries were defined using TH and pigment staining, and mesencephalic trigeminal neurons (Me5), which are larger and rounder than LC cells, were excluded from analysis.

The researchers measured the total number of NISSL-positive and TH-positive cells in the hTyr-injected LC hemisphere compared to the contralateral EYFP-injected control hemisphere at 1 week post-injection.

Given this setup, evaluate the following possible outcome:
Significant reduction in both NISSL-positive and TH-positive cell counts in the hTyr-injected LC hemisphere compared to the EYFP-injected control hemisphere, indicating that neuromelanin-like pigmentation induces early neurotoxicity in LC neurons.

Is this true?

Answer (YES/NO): NO